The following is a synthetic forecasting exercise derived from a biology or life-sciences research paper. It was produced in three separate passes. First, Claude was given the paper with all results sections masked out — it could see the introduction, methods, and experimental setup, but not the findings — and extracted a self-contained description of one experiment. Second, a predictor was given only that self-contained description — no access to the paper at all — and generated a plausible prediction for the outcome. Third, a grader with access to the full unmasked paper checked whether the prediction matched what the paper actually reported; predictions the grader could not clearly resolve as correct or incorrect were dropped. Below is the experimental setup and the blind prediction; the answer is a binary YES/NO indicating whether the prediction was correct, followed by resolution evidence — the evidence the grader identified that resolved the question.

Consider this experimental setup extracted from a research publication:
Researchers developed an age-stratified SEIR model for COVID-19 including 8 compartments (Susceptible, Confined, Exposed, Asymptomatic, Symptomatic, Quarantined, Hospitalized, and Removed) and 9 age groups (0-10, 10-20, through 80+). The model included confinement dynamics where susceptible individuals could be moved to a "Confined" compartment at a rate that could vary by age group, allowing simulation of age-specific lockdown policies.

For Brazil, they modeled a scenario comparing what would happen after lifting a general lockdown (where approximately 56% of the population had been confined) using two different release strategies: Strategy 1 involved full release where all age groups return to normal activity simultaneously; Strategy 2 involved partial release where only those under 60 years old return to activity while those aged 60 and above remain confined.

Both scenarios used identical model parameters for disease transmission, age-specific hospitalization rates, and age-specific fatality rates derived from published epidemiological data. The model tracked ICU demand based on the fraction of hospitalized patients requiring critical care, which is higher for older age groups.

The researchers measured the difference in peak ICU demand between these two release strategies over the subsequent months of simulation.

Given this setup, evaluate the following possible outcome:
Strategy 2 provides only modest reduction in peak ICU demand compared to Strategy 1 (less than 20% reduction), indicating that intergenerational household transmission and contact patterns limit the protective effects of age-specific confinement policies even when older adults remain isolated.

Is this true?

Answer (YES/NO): NO